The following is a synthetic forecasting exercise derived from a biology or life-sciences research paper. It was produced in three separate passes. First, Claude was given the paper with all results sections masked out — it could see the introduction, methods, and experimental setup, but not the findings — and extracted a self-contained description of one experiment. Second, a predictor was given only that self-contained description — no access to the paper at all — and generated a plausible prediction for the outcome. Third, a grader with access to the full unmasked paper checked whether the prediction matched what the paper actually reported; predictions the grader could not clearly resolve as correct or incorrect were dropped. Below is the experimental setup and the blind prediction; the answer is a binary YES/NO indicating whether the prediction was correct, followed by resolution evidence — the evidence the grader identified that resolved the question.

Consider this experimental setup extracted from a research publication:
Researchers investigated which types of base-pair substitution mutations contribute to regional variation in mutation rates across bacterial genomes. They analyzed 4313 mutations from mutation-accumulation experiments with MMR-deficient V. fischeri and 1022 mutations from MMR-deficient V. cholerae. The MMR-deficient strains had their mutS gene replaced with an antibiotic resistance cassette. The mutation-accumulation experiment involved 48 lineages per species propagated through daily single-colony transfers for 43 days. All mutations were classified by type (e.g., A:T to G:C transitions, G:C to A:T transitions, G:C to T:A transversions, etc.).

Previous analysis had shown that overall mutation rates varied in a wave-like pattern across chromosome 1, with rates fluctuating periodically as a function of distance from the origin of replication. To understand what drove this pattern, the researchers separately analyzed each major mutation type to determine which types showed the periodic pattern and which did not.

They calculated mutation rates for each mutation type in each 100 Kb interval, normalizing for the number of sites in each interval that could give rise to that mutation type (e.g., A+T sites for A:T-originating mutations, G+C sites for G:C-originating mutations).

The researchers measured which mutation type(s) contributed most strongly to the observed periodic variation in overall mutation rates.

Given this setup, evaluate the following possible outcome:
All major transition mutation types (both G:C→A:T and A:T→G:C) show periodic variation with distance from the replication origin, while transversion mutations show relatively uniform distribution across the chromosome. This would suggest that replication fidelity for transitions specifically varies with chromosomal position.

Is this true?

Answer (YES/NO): NO